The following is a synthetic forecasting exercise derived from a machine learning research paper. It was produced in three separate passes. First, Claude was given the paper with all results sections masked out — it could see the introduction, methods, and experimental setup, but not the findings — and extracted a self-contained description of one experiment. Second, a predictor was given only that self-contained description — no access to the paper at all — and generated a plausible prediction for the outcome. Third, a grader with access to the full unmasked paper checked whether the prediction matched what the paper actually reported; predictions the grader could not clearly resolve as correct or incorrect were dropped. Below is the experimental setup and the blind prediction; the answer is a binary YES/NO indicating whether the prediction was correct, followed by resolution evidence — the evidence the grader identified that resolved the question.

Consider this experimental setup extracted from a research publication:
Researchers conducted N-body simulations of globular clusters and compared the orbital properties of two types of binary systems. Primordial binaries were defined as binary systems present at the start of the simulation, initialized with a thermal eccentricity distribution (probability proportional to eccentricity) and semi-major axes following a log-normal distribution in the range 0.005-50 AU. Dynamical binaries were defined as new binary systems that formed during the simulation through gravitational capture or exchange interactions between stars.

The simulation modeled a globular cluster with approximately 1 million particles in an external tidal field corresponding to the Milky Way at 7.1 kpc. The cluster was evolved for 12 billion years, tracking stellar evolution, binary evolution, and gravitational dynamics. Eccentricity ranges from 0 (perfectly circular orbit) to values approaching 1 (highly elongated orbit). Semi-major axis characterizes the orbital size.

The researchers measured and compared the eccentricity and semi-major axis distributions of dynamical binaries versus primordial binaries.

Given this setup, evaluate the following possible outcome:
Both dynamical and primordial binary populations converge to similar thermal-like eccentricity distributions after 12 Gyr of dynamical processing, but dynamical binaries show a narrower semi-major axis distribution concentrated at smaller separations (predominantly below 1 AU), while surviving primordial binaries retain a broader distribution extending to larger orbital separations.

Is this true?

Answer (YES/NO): NO